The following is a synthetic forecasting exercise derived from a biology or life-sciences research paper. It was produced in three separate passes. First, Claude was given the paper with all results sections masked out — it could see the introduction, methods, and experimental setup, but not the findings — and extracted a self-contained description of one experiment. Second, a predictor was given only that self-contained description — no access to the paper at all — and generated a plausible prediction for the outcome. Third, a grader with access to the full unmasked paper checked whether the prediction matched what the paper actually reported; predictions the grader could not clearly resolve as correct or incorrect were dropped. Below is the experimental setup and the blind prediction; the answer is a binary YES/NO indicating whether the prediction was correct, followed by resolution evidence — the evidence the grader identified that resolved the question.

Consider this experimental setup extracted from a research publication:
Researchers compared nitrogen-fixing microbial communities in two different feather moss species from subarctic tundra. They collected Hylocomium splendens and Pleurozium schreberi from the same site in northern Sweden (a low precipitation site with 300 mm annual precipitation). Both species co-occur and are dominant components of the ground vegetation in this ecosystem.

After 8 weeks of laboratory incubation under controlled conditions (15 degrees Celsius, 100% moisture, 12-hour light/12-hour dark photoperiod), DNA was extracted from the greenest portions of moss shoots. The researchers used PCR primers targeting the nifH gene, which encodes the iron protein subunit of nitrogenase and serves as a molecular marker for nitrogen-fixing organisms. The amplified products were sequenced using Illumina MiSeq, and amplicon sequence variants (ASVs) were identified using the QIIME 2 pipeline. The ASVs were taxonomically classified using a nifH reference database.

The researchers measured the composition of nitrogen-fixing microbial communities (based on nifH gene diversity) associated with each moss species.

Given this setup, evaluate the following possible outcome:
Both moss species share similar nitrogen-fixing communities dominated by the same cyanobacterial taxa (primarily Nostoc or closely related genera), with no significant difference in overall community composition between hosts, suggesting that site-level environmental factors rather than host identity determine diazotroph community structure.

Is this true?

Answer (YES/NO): NO